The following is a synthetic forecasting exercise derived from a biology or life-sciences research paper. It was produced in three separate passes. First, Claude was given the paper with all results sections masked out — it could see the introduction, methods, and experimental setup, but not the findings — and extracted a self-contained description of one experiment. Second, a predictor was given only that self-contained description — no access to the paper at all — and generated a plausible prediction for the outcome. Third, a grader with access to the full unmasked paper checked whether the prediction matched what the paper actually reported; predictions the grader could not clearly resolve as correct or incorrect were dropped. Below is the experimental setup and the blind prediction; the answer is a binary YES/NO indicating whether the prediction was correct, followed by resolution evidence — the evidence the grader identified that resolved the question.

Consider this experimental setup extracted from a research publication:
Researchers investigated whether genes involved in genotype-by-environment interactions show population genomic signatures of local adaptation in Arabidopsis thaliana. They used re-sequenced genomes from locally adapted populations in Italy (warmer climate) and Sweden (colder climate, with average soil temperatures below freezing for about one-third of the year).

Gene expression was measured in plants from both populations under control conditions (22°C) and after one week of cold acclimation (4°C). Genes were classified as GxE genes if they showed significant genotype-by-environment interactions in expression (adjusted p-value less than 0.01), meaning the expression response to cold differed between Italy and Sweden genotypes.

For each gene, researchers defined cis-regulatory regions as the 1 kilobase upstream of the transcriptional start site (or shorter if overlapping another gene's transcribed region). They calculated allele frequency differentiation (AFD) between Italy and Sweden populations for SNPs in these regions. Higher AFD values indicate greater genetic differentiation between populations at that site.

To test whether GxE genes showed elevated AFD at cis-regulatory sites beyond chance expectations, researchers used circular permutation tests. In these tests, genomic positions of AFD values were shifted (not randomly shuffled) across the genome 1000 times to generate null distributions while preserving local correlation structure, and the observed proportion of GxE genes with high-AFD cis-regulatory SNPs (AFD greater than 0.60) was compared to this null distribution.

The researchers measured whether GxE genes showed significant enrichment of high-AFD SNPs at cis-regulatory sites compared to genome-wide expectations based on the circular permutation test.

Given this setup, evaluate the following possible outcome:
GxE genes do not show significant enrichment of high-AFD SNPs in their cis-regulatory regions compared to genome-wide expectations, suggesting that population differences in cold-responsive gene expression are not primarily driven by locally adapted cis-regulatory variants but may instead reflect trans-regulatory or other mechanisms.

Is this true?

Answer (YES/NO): NO